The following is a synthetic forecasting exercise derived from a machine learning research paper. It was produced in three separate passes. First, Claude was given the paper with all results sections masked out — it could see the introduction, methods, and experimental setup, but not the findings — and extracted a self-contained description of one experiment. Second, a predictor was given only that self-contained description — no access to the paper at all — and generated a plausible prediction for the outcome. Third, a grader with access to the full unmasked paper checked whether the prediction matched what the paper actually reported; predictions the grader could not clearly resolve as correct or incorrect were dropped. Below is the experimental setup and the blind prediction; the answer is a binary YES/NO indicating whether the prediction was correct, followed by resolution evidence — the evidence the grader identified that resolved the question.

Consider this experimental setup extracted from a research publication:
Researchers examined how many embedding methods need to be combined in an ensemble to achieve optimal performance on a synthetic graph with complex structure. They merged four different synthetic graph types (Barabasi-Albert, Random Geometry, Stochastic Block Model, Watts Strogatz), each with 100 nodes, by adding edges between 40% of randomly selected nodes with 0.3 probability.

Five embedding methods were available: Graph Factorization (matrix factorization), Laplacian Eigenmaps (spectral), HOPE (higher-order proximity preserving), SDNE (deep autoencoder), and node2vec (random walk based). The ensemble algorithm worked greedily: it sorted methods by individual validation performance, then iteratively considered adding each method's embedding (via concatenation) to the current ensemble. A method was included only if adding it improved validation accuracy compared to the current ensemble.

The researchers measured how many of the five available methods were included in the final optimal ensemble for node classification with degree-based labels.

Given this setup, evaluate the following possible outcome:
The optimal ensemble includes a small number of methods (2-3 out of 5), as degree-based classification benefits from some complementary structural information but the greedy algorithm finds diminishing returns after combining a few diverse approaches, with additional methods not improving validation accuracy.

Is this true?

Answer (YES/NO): NO